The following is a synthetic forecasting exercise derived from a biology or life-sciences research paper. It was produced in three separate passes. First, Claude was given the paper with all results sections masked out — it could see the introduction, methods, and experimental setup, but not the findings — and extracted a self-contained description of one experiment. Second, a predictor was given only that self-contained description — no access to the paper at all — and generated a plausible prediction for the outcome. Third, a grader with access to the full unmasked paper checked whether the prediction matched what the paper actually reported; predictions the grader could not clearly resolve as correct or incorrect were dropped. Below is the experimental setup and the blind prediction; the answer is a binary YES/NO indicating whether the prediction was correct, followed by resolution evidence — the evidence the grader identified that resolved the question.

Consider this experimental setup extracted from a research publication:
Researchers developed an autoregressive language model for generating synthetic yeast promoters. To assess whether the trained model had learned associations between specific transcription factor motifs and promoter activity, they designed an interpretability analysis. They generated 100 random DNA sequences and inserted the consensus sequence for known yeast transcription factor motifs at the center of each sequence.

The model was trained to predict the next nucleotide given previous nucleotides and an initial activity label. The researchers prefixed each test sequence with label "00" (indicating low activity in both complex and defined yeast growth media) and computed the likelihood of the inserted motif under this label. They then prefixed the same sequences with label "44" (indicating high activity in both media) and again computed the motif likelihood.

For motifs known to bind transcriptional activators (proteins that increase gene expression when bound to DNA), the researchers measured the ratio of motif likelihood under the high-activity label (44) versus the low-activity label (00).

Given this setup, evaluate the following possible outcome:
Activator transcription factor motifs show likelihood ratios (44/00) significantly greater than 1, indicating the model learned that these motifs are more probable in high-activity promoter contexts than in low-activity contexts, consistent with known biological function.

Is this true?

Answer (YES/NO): YES